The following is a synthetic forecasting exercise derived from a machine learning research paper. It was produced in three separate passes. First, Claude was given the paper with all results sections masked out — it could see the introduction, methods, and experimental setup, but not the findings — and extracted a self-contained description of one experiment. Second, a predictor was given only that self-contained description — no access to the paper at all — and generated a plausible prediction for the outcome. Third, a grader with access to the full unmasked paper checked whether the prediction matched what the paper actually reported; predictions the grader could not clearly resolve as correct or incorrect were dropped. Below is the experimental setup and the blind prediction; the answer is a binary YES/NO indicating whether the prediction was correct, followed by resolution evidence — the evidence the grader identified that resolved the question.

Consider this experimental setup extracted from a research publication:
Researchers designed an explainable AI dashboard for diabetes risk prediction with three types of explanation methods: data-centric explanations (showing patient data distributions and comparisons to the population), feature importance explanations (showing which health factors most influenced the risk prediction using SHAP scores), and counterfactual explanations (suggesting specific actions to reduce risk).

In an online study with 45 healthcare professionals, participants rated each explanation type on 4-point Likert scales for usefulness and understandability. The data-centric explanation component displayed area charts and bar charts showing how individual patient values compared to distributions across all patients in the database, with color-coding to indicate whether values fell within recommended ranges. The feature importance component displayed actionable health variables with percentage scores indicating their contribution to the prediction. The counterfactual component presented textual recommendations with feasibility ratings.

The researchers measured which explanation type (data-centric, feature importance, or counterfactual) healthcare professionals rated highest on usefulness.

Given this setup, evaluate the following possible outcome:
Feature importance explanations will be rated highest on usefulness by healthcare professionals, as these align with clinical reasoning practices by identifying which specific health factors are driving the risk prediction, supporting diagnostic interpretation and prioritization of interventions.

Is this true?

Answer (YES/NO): NO